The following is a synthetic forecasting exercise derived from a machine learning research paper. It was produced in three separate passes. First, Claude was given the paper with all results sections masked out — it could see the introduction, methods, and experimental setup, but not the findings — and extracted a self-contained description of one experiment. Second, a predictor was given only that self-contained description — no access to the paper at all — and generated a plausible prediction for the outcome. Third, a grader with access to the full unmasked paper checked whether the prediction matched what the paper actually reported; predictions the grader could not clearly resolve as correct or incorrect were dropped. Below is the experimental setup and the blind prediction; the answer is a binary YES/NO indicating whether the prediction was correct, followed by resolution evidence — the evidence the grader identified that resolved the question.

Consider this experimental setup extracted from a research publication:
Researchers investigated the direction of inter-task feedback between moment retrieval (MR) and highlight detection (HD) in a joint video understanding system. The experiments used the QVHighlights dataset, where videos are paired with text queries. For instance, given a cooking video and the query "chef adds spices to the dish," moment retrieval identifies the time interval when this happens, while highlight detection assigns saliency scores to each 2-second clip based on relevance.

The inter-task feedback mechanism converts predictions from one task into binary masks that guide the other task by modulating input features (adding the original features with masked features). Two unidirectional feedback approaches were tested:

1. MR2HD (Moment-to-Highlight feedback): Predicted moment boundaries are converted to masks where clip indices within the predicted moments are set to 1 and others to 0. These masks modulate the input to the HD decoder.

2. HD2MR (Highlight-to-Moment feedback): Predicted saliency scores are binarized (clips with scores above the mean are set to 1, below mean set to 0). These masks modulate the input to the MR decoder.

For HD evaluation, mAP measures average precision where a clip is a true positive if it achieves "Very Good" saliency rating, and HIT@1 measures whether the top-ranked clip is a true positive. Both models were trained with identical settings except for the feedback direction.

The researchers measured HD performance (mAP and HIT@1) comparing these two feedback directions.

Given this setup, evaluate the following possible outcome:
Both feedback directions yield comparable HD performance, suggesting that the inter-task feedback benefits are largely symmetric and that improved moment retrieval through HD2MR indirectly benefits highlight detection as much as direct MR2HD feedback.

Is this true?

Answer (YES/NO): NO